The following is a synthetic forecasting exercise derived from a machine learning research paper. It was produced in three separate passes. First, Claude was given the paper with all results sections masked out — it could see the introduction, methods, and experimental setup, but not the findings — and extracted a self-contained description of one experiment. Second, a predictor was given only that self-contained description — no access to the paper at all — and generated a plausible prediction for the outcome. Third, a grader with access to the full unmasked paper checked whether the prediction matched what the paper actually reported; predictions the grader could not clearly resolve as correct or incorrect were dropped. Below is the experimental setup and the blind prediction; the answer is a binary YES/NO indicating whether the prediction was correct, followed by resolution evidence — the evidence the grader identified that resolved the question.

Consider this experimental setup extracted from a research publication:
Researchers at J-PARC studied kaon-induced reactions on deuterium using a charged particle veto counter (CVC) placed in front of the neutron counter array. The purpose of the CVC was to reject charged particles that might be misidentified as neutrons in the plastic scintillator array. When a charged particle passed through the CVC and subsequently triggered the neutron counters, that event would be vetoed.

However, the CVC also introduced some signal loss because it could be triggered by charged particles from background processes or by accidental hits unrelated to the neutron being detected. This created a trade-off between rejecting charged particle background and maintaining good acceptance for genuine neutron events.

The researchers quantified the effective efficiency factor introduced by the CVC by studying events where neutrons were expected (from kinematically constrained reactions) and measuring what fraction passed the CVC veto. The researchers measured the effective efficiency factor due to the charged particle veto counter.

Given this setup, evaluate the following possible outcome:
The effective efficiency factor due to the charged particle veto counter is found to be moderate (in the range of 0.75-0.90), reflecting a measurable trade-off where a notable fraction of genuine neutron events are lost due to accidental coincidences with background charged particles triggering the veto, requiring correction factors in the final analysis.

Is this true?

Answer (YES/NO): NO